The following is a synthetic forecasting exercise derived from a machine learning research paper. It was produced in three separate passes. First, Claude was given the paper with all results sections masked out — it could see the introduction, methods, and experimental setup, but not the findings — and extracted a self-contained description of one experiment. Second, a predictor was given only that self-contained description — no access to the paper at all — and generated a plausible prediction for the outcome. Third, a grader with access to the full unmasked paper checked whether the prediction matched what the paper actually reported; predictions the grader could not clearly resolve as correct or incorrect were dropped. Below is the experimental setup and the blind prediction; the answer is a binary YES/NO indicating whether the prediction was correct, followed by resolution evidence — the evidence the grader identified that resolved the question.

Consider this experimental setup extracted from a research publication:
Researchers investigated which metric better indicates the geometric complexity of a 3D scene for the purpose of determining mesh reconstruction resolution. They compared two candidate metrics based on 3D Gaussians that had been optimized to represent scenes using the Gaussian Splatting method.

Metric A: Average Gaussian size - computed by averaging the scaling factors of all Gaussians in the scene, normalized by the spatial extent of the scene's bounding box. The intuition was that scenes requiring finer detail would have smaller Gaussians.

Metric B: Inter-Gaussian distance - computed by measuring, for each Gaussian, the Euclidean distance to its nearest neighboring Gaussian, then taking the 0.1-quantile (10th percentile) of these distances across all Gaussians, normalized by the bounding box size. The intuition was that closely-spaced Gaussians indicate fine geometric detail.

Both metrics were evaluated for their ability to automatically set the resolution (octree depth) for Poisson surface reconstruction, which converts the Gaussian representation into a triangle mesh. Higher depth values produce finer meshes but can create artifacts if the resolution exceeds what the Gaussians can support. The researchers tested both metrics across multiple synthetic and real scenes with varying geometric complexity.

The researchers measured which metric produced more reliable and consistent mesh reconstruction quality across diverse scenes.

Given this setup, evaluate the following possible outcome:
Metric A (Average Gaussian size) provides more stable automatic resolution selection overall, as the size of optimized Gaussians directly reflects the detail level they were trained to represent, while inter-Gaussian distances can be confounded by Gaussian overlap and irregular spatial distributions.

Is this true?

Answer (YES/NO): NO